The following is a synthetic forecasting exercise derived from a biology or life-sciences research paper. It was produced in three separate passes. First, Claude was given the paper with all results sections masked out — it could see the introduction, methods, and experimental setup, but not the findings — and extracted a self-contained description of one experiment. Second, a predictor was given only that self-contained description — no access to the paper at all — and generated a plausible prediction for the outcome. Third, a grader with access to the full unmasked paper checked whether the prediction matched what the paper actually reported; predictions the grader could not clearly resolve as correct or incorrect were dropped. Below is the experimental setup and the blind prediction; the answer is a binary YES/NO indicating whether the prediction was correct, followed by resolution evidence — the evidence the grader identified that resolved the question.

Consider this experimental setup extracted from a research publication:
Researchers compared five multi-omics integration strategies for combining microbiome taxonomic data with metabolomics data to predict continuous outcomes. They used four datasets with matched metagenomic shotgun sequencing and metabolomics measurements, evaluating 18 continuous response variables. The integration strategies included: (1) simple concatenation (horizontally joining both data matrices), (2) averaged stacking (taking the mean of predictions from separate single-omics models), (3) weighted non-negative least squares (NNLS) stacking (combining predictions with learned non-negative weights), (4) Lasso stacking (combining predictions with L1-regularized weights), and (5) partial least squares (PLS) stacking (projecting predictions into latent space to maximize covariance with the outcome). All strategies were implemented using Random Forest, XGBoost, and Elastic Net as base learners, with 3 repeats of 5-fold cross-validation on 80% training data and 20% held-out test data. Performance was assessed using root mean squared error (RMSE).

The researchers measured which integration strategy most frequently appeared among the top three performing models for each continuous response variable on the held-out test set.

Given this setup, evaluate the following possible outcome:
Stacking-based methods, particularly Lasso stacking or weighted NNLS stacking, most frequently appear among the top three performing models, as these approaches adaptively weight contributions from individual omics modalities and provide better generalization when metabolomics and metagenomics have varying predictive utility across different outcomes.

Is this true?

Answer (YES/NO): YES